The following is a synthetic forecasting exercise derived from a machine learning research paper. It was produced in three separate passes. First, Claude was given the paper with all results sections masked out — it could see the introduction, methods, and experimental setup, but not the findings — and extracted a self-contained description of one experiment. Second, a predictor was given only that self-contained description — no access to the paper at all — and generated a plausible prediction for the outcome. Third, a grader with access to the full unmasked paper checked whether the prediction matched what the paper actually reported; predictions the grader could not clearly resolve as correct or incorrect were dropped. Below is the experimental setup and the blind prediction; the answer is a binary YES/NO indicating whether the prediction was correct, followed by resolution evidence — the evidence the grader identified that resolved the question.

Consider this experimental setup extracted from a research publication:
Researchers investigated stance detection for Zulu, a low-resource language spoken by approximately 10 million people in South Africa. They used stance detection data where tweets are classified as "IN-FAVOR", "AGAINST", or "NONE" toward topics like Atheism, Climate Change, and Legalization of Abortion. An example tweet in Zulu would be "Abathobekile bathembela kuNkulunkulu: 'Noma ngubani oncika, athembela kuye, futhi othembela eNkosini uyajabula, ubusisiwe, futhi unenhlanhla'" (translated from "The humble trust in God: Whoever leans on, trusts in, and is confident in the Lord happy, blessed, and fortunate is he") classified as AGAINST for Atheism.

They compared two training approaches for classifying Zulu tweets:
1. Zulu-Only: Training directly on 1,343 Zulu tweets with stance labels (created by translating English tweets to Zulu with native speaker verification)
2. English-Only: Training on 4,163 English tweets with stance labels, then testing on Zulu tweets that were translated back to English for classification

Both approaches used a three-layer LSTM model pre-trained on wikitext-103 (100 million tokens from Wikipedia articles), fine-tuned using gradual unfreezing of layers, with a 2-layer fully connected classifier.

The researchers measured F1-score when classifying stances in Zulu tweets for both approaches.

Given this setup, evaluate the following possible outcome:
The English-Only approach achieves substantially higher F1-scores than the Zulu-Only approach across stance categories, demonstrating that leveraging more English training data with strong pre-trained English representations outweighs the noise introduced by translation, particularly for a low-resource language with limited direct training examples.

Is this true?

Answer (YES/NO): YES